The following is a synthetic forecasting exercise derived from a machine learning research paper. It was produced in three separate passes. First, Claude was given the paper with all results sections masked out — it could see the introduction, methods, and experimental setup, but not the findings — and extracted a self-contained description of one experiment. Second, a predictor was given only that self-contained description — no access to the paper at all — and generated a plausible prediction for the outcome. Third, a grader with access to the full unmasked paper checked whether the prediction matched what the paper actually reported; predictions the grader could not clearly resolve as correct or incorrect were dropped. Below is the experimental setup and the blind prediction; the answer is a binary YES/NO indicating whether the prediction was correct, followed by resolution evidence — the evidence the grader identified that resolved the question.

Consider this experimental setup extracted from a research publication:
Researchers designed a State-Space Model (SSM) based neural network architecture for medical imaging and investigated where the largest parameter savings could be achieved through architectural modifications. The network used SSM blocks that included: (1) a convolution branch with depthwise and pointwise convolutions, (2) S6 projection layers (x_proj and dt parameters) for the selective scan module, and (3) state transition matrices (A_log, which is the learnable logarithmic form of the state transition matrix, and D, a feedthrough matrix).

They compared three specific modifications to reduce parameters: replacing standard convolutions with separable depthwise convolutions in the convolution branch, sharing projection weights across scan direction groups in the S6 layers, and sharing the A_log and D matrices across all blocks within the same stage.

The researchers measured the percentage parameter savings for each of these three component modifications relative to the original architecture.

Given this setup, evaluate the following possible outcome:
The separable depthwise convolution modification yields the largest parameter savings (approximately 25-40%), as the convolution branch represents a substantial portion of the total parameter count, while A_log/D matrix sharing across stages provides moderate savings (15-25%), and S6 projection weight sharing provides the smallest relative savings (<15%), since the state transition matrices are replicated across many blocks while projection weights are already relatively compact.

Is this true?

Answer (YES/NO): NO